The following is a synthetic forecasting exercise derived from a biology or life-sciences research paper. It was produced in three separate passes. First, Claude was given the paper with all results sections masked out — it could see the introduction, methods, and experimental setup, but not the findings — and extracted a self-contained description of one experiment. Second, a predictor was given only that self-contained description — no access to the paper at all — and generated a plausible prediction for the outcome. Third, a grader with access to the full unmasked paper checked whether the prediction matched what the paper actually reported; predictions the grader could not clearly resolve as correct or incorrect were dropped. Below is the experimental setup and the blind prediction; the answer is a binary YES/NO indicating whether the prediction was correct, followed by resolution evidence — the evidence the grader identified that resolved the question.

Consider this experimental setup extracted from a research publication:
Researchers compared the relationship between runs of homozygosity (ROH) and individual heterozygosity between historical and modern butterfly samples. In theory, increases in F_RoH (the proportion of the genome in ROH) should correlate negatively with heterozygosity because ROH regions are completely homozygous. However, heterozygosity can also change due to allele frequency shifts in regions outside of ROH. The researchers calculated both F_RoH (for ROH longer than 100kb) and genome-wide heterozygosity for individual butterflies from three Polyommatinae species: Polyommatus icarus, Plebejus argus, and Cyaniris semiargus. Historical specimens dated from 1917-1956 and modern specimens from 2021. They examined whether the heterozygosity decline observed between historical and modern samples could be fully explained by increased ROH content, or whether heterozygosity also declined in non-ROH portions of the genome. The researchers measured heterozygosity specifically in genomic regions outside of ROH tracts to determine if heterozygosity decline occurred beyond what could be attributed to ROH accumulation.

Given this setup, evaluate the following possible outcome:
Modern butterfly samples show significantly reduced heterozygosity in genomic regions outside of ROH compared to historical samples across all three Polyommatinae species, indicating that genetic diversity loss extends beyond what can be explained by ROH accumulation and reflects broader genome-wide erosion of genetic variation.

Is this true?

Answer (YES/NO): NO